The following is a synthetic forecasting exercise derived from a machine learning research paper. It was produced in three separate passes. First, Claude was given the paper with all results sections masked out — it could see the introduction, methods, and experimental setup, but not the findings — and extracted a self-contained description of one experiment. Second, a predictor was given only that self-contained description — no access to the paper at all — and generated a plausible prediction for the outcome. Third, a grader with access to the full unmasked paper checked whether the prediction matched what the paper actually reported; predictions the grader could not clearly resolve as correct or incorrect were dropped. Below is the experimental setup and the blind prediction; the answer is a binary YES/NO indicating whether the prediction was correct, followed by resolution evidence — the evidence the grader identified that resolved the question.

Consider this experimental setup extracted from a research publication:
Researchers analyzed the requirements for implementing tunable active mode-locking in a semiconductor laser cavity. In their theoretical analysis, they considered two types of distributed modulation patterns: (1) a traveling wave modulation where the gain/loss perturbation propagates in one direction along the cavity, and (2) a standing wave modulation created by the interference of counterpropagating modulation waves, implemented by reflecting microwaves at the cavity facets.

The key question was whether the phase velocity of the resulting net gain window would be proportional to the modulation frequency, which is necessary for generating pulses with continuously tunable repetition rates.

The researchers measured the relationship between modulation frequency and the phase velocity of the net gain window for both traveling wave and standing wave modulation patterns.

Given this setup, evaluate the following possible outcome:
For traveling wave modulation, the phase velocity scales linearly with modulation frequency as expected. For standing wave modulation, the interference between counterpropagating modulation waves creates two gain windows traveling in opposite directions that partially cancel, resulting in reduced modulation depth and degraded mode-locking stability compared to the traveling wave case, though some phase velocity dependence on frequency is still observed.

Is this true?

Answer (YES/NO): NO